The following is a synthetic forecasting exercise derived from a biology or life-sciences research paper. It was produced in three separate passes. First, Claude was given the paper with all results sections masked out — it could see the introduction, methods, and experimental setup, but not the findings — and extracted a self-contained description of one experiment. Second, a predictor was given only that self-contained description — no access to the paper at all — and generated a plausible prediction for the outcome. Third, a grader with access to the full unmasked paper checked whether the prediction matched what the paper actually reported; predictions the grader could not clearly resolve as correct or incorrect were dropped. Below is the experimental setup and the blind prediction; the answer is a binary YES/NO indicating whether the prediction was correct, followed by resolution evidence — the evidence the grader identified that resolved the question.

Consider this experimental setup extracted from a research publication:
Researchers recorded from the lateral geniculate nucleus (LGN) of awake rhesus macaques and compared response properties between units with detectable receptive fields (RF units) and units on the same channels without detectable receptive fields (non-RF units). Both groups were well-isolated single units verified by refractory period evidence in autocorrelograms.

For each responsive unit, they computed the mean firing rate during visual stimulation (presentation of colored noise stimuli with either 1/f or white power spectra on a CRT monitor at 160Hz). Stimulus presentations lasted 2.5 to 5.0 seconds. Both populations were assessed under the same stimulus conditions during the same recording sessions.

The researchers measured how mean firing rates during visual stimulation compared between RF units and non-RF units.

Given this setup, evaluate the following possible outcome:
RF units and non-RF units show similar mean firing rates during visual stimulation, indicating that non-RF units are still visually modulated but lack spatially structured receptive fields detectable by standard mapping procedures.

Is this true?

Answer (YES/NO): NO